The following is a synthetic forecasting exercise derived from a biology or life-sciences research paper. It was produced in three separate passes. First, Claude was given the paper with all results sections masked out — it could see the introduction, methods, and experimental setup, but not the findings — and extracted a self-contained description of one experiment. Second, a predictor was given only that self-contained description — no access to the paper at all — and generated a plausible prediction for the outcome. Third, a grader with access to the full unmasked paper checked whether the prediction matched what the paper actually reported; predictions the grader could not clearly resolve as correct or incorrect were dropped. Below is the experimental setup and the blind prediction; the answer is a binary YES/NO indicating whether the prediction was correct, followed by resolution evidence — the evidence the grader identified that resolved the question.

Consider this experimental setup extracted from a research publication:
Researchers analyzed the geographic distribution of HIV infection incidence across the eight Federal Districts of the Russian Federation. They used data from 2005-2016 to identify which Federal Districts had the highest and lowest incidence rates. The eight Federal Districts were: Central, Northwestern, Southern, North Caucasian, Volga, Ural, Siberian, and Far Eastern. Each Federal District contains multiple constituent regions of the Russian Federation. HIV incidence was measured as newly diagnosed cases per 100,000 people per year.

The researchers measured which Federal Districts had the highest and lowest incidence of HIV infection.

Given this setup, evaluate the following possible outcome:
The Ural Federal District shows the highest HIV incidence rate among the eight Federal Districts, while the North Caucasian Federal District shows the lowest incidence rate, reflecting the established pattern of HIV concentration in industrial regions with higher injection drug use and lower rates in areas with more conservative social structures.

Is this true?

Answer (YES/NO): YES